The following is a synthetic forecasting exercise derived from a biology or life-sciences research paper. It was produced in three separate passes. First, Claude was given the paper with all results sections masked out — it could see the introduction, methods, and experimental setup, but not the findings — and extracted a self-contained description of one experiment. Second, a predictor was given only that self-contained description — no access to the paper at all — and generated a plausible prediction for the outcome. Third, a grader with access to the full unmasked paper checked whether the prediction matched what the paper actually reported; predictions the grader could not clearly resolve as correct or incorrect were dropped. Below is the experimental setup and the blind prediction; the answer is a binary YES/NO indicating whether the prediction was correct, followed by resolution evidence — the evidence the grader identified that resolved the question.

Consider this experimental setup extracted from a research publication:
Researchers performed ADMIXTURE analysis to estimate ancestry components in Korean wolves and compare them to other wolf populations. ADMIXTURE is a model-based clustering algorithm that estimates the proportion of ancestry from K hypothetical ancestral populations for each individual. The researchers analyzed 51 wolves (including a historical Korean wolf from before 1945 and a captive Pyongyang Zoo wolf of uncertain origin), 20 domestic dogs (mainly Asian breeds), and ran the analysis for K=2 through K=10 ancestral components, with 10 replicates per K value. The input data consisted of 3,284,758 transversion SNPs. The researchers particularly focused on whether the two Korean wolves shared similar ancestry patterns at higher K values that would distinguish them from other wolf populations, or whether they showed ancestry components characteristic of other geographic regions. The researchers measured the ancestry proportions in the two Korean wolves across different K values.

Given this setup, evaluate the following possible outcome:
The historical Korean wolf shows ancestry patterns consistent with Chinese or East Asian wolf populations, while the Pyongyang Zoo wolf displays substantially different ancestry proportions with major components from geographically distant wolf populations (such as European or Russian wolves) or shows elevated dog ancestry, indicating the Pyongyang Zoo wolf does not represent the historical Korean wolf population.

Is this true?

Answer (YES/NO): NO